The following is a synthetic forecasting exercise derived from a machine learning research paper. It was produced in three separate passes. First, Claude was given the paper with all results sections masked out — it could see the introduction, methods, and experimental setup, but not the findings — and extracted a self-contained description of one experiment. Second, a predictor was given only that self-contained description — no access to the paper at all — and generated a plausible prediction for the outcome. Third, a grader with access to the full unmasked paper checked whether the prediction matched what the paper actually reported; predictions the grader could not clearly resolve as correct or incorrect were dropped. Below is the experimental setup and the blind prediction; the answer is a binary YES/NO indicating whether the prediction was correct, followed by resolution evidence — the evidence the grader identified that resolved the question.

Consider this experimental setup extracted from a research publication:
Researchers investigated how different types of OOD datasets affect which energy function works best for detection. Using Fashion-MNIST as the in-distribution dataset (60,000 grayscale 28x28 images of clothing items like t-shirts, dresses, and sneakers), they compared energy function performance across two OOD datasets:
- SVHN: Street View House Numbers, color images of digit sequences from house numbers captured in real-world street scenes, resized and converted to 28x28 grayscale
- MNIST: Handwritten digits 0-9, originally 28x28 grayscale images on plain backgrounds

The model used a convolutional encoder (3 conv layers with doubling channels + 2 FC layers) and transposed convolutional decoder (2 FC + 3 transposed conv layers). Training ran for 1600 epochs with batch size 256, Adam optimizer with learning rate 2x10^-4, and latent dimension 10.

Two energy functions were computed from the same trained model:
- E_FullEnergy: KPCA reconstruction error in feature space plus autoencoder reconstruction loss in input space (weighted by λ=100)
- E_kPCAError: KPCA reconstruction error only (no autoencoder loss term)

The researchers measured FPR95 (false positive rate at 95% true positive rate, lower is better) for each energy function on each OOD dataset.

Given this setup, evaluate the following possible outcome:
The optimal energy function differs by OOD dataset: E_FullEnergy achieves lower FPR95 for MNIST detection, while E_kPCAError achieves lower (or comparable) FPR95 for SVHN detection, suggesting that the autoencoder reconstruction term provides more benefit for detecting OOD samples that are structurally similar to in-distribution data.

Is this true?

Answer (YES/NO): NO